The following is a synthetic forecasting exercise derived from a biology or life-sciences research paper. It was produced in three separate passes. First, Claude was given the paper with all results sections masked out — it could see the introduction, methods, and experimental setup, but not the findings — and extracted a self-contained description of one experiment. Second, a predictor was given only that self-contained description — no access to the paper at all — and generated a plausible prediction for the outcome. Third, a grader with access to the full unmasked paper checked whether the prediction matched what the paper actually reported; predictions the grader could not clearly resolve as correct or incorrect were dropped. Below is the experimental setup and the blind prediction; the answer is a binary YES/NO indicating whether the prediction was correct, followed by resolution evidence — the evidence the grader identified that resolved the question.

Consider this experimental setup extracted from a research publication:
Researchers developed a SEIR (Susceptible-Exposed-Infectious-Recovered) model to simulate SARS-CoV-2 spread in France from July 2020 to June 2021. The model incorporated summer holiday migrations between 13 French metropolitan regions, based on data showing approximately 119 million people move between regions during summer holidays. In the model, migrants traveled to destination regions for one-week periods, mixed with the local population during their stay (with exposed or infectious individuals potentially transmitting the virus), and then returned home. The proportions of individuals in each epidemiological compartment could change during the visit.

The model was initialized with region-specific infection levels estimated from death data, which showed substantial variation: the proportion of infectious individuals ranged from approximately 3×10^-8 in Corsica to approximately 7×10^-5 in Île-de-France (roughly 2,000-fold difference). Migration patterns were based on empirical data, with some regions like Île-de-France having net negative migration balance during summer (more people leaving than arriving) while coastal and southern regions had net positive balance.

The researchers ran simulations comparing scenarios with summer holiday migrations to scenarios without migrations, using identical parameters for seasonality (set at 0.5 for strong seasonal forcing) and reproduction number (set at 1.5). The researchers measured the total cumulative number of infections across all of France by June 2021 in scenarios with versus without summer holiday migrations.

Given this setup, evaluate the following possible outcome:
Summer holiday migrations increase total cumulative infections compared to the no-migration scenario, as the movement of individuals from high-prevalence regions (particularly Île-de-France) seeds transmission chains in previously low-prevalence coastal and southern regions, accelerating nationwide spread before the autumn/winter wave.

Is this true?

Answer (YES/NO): NO